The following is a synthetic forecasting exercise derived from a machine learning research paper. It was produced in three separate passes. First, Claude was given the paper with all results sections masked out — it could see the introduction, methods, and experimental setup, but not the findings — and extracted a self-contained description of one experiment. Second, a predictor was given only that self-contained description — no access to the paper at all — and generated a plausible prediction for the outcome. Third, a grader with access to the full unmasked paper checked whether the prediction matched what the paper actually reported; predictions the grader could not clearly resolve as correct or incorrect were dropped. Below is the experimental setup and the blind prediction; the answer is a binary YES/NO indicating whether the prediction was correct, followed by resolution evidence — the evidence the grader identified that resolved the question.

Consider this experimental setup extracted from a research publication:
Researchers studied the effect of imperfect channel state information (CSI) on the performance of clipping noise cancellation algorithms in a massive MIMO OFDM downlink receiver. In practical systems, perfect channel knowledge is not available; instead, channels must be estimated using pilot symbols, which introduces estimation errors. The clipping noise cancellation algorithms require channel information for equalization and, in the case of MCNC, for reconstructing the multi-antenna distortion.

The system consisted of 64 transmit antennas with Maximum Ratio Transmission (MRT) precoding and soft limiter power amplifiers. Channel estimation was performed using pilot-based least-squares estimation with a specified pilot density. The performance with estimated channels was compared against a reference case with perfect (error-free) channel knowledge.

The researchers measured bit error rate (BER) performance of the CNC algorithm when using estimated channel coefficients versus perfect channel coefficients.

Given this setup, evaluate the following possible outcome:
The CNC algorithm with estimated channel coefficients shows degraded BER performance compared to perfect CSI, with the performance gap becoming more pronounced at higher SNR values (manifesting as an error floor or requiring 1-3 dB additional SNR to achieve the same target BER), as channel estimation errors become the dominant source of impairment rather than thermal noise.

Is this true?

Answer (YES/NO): NO